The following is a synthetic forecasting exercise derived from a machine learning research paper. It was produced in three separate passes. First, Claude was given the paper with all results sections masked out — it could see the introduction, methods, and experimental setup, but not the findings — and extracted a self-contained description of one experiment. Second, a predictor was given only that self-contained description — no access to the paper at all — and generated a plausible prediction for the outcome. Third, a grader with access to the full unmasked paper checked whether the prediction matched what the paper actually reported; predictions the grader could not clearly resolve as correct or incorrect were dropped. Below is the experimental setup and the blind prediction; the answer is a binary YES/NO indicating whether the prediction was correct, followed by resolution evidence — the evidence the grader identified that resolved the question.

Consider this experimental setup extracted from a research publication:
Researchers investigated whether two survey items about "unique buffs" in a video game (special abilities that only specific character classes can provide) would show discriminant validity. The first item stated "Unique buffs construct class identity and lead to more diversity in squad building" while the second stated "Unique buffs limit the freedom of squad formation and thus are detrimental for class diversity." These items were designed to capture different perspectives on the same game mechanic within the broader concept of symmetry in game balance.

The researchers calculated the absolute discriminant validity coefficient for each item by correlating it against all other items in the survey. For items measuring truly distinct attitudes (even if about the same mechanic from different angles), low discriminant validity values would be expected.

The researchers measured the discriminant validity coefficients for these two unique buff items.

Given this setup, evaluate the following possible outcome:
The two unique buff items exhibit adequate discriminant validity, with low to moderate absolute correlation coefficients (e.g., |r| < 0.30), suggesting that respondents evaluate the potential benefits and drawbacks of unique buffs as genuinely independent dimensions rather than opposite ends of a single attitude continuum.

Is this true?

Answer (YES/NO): YES